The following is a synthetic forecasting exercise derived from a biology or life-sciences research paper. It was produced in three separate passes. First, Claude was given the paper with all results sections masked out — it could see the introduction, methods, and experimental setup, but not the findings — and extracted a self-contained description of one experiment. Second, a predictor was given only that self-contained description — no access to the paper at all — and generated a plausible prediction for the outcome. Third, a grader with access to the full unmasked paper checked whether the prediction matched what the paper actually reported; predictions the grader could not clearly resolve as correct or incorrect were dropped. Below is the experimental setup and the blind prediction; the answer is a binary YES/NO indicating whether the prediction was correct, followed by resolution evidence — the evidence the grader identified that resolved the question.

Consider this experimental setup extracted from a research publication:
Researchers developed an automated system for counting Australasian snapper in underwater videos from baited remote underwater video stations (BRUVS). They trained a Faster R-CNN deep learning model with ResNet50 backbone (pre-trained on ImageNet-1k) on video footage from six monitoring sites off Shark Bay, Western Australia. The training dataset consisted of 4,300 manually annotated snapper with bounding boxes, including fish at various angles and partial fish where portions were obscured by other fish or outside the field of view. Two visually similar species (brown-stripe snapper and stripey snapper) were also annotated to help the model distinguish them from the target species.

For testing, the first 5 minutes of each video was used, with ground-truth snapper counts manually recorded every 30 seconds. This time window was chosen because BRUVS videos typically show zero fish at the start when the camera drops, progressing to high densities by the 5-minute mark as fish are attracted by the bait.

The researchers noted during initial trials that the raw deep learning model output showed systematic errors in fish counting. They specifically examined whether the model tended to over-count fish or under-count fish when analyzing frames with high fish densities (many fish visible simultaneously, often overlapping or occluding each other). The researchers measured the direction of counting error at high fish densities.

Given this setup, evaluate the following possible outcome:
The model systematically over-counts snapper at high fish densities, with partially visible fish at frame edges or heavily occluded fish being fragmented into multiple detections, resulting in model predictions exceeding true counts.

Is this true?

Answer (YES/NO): YES